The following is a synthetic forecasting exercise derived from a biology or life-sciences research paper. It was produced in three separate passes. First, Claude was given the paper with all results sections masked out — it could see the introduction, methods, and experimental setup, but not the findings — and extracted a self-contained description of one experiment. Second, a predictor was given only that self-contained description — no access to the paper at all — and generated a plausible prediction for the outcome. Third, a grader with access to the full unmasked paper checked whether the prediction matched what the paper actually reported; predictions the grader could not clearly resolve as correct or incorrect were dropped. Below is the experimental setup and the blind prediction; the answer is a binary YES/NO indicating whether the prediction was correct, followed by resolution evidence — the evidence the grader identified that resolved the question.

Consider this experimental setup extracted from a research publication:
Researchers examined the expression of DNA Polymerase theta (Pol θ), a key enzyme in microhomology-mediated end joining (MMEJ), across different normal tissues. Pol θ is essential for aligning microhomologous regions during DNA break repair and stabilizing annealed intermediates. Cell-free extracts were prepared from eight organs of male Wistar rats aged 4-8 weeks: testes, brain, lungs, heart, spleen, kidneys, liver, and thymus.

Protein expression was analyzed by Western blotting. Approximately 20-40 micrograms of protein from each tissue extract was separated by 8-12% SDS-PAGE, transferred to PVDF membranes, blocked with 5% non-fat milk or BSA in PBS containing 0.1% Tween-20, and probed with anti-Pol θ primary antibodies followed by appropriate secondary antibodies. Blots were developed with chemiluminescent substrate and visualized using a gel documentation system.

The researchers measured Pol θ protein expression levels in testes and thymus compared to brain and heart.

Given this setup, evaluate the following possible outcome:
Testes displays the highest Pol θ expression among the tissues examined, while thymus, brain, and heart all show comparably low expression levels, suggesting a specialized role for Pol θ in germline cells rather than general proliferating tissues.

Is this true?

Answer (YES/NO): NO